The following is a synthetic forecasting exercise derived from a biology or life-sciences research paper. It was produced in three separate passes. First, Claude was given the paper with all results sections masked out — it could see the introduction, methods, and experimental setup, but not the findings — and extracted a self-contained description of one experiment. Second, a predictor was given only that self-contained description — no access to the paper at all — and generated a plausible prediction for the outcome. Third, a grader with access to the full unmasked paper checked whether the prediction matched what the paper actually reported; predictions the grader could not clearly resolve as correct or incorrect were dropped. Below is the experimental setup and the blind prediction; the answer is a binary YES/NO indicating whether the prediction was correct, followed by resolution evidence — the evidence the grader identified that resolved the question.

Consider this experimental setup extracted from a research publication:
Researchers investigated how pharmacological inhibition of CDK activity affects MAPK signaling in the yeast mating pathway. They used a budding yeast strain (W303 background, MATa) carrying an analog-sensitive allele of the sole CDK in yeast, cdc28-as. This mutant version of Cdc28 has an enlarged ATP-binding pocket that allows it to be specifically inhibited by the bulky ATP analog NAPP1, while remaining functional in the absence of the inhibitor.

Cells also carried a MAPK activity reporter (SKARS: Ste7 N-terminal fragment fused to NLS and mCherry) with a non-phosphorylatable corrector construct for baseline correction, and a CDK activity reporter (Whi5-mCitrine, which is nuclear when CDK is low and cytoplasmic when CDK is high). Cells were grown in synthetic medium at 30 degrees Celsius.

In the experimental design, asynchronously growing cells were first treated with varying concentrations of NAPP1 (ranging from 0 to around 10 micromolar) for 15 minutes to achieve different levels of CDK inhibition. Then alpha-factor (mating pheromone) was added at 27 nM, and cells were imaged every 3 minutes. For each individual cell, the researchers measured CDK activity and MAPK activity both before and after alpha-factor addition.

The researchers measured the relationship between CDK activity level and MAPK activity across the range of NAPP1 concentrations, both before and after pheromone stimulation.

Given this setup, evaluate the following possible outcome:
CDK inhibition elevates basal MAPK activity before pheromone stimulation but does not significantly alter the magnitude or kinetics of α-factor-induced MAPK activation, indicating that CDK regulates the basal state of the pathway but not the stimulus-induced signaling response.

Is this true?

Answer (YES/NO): NO